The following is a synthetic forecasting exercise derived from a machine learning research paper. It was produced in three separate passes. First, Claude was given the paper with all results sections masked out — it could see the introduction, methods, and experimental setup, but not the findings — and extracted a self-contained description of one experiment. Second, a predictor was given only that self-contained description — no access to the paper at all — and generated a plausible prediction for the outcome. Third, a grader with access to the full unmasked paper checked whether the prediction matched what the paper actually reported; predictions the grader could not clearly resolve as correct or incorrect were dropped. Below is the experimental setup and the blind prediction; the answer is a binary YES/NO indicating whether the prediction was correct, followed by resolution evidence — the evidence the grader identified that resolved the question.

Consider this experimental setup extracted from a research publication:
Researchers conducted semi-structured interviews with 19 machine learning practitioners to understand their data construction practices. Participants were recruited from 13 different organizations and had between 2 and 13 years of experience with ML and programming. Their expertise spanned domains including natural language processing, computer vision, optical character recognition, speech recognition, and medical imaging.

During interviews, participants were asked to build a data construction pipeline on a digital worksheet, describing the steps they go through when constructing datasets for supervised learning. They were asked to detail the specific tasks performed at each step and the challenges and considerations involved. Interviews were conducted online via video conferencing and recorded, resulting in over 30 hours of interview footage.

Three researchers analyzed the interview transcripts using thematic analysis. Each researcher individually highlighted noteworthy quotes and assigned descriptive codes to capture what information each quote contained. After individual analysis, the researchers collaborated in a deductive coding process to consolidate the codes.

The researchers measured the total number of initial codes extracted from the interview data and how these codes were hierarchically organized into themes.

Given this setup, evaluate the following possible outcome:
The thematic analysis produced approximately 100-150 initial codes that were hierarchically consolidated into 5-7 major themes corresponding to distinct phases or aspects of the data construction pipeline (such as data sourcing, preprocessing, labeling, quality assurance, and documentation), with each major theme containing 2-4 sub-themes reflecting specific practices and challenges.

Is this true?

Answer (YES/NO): NO